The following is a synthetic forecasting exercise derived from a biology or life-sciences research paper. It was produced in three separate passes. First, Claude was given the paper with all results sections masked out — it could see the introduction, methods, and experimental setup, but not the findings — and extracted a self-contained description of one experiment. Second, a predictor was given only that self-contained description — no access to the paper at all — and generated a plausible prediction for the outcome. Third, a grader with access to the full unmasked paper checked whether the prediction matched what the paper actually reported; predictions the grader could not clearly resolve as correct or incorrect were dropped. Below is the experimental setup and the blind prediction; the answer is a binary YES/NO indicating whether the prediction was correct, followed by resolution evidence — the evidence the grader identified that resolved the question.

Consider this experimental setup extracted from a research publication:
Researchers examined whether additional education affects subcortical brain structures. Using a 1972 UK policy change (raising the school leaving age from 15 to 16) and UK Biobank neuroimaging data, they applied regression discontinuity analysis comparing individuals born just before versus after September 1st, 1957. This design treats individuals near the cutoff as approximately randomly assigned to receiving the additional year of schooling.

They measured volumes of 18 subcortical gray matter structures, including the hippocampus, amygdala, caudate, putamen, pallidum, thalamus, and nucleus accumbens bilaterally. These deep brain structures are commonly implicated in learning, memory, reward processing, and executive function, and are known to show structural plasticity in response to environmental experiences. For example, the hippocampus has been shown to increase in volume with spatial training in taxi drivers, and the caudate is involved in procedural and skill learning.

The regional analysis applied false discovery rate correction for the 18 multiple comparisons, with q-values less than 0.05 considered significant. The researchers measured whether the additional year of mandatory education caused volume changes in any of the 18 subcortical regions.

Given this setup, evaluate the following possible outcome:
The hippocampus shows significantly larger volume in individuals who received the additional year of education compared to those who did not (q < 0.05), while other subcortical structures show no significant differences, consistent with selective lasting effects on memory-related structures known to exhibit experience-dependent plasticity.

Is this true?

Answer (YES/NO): NO